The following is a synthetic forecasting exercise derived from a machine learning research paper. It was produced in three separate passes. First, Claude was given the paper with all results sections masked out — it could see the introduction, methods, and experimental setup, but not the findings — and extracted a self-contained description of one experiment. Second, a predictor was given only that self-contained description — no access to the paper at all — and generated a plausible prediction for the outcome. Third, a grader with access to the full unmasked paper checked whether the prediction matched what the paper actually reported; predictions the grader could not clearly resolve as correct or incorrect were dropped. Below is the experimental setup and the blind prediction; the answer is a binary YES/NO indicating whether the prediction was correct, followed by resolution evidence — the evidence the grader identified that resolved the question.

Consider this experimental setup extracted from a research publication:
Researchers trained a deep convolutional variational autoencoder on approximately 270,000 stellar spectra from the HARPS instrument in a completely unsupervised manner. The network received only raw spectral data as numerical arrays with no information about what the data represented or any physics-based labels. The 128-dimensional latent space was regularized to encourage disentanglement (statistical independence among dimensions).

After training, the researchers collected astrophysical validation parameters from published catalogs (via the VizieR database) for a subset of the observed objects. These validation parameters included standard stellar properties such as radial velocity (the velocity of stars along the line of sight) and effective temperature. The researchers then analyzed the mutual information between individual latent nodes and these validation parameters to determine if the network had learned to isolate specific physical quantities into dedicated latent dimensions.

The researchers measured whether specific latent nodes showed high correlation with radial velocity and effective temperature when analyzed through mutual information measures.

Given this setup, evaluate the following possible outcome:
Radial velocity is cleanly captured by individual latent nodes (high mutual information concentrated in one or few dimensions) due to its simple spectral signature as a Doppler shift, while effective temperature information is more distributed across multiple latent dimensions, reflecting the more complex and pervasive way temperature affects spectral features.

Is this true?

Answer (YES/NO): NO